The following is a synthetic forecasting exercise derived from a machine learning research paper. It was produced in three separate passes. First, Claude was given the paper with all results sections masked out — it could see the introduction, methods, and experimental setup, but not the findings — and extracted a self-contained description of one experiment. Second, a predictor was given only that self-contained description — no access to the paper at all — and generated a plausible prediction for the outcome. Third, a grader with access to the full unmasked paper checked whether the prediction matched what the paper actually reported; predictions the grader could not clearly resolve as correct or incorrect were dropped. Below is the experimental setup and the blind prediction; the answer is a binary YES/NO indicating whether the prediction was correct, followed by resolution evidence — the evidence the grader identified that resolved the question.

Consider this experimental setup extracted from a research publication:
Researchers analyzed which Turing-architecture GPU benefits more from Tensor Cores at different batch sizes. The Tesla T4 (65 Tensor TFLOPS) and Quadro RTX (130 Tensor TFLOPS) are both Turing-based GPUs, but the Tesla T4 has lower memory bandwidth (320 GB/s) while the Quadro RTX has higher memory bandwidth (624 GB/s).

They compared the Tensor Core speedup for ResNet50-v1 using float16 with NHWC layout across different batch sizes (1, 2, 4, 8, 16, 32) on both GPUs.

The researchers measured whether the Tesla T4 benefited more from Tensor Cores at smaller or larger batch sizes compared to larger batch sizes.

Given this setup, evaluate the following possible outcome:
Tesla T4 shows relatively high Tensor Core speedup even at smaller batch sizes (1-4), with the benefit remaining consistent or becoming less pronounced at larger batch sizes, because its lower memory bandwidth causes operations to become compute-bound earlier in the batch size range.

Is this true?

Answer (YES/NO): YES